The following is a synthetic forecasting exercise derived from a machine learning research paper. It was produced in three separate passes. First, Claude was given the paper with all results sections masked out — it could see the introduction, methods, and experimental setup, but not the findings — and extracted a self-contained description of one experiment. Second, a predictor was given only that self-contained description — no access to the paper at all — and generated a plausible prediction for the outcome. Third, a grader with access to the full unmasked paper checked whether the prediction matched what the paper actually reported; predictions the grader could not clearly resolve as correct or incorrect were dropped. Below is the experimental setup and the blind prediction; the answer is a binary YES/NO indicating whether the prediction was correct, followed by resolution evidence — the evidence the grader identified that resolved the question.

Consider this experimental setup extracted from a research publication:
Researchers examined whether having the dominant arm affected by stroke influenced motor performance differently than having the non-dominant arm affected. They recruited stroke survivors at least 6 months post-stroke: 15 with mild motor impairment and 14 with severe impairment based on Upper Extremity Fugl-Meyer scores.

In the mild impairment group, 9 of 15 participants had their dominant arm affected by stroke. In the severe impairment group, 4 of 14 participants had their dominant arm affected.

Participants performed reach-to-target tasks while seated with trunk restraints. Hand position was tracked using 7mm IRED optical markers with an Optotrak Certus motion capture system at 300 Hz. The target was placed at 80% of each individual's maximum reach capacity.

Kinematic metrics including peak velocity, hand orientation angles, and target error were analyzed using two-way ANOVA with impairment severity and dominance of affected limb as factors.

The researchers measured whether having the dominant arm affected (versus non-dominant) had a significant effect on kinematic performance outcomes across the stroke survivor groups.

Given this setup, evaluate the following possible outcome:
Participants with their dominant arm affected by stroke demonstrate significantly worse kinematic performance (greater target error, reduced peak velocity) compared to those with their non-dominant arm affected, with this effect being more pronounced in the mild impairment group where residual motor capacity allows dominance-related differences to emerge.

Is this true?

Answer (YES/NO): NO